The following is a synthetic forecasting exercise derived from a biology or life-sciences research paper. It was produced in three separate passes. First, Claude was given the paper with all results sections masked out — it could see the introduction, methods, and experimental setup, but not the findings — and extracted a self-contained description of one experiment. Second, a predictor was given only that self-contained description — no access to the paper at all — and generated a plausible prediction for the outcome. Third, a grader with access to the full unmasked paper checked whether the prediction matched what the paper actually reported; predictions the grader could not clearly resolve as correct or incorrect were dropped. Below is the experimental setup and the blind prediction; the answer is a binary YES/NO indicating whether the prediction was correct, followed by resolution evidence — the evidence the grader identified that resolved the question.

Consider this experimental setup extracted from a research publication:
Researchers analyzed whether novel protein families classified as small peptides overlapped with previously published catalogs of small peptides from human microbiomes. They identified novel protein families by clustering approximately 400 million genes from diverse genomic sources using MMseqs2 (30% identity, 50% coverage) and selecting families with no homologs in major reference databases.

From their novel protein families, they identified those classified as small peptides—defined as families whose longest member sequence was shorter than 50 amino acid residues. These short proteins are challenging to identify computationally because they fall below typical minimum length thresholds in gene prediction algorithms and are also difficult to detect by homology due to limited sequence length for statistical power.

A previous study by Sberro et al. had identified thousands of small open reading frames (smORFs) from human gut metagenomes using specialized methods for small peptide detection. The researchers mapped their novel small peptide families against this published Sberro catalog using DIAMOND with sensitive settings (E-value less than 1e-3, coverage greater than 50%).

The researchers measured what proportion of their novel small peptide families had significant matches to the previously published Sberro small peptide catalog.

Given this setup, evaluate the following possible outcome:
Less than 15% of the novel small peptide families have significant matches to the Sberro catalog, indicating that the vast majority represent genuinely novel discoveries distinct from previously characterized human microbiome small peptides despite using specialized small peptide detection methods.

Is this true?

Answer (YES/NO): YES